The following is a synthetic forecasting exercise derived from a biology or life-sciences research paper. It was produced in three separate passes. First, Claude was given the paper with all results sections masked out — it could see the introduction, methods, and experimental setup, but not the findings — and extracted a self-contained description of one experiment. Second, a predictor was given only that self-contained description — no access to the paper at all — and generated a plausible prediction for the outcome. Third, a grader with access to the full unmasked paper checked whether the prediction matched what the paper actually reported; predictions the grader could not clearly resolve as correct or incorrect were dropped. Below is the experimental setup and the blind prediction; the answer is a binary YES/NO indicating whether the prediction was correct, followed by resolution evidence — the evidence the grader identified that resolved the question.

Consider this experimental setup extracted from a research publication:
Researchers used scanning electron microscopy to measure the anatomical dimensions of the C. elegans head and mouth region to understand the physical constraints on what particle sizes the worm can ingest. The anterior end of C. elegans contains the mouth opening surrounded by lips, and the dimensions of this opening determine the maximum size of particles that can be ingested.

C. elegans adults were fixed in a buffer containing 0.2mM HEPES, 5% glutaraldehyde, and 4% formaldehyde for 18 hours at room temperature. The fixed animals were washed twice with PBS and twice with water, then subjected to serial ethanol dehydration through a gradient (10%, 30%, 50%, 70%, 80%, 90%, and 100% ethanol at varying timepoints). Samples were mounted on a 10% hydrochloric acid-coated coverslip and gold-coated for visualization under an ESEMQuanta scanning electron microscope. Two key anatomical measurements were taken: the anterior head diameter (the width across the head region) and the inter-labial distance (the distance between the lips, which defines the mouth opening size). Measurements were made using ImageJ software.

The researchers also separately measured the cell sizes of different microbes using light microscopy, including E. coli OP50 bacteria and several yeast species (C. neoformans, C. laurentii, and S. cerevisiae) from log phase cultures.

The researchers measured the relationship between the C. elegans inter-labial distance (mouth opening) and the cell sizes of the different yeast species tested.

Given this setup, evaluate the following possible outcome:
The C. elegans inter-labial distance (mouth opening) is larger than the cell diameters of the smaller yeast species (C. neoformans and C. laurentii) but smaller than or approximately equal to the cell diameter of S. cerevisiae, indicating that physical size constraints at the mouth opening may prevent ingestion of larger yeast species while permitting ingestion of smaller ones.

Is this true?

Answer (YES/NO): NO